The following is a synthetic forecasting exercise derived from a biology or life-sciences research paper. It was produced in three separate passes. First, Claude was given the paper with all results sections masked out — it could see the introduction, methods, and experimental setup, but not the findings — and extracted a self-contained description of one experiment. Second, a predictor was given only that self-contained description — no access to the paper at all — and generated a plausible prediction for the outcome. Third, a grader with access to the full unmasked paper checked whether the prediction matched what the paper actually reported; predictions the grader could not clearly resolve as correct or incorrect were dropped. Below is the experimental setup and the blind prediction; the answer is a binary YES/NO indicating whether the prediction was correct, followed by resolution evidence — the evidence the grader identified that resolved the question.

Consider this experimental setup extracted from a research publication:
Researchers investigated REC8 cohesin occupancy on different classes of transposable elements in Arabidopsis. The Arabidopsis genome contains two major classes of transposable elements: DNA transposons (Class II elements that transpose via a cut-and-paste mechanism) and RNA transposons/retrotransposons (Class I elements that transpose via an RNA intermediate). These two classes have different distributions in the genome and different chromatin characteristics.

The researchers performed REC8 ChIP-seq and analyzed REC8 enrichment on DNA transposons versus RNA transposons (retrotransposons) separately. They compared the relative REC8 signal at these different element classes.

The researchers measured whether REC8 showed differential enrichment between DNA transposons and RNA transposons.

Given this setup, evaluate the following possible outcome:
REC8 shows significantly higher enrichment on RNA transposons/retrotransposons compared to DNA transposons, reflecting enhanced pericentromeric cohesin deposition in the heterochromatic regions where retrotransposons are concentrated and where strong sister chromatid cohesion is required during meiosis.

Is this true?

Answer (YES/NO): YES